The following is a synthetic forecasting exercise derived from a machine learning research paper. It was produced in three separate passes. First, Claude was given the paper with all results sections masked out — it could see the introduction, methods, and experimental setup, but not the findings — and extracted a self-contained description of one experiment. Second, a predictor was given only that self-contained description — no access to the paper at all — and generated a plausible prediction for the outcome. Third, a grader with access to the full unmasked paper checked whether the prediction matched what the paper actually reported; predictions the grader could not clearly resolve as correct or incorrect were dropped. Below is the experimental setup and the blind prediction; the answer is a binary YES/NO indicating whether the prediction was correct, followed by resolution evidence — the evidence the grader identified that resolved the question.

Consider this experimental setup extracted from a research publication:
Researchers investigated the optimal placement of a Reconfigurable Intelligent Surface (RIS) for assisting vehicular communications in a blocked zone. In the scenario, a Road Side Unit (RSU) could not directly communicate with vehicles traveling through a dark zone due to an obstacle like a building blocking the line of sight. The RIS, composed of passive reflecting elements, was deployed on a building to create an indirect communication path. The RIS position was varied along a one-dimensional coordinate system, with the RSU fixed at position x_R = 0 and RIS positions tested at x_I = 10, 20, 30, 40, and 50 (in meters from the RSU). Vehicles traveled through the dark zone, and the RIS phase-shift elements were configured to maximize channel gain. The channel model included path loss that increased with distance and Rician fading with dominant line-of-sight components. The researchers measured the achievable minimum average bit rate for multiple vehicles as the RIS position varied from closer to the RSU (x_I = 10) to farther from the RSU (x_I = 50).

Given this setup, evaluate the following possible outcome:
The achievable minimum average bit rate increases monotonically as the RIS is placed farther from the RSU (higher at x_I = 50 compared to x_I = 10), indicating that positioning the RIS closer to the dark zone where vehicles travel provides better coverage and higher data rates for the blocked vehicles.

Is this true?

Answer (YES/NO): NO